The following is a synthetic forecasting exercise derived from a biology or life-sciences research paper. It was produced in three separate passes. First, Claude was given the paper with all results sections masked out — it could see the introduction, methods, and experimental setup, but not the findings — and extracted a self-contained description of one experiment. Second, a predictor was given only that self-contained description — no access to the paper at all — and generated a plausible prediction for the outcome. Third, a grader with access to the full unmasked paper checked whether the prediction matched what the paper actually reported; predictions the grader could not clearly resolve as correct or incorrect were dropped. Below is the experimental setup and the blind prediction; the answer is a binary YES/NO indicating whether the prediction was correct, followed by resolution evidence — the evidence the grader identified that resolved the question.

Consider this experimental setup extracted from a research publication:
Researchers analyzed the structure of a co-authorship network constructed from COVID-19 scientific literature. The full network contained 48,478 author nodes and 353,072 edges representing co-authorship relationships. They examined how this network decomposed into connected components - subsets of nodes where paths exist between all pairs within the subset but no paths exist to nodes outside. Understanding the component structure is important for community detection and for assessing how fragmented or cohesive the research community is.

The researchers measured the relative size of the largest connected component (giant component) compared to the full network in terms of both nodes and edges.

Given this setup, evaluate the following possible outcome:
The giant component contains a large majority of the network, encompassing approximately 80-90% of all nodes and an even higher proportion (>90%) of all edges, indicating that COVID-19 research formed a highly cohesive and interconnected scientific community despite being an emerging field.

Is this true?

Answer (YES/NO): NO